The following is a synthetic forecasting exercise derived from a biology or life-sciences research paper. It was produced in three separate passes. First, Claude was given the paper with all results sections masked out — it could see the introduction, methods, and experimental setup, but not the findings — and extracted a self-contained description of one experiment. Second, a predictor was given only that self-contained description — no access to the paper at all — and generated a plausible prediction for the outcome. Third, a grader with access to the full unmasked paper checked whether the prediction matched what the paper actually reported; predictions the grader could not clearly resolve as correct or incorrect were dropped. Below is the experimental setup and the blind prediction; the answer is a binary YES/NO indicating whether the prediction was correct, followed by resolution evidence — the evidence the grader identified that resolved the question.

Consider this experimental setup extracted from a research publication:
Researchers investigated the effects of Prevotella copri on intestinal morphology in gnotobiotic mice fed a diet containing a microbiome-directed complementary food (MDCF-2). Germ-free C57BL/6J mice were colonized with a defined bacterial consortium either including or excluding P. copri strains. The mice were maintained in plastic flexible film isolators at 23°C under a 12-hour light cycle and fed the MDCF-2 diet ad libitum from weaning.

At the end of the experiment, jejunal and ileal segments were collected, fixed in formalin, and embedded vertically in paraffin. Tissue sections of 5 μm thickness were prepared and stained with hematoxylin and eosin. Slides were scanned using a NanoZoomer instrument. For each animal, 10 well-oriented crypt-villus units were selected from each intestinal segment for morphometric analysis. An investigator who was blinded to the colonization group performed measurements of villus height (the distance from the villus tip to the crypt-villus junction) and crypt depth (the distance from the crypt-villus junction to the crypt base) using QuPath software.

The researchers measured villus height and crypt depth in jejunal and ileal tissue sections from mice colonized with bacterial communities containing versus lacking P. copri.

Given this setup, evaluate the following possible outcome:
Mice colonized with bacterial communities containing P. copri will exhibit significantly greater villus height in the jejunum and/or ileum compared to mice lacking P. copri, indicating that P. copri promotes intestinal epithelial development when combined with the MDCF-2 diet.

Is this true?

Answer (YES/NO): NO